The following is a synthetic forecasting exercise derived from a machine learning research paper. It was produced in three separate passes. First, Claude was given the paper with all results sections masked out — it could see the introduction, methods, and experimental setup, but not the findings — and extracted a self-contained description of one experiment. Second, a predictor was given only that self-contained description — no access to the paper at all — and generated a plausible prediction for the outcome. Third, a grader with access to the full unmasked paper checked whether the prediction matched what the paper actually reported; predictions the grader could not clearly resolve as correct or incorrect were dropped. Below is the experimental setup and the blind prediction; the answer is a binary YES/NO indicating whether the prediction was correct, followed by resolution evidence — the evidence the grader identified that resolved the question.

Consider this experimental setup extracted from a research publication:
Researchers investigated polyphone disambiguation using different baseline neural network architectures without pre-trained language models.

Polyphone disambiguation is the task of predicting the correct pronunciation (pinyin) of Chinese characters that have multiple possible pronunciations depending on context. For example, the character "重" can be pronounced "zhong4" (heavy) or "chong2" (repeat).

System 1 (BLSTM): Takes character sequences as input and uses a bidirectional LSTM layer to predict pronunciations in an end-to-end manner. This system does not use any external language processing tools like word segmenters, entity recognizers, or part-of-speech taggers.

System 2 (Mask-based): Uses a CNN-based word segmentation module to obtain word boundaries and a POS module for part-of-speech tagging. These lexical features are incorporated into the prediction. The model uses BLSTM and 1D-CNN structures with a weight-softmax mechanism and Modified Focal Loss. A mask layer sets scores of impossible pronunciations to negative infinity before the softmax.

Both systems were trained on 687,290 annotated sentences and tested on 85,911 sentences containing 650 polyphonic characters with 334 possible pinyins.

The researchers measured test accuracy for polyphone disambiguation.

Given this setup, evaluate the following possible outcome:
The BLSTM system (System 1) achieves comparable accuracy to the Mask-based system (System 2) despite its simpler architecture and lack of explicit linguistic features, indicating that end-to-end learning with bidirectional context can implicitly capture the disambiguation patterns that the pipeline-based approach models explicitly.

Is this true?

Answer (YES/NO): YES